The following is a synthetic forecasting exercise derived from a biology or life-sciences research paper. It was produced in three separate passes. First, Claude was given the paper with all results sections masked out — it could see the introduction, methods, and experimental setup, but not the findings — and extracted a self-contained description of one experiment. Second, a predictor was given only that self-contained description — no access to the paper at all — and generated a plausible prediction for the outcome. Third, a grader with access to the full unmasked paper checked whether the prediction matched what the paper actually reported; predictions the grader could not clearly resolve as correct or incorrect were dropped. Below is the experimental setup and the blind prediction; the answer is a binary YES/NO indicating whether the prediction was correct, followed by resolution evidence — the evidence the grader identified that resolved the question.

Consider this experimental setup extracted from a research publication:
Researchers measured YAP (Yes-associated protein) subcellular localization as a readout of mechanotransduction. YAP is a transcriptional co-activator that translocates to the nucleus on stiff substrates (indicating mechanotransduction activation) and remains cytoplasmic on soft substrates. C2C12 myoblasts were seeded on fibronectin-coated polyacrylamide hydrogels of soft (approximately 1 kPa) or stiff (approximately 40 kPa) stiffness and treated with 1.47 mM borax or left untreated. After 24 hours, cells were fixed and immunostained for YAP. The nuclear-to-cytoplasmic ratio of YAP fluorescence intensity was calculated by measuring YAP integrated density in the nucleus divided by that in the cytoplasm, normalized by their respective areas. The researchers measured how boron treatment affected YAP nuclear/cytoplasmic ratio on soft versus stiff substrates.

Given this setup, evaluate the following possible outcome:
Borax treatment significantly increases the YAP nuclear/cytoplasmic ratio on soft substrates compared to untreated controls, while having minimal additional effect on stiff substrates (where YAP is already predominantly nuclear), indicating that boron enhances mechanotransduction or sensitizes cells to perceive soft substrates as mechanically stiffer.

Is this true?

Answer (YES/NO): NO